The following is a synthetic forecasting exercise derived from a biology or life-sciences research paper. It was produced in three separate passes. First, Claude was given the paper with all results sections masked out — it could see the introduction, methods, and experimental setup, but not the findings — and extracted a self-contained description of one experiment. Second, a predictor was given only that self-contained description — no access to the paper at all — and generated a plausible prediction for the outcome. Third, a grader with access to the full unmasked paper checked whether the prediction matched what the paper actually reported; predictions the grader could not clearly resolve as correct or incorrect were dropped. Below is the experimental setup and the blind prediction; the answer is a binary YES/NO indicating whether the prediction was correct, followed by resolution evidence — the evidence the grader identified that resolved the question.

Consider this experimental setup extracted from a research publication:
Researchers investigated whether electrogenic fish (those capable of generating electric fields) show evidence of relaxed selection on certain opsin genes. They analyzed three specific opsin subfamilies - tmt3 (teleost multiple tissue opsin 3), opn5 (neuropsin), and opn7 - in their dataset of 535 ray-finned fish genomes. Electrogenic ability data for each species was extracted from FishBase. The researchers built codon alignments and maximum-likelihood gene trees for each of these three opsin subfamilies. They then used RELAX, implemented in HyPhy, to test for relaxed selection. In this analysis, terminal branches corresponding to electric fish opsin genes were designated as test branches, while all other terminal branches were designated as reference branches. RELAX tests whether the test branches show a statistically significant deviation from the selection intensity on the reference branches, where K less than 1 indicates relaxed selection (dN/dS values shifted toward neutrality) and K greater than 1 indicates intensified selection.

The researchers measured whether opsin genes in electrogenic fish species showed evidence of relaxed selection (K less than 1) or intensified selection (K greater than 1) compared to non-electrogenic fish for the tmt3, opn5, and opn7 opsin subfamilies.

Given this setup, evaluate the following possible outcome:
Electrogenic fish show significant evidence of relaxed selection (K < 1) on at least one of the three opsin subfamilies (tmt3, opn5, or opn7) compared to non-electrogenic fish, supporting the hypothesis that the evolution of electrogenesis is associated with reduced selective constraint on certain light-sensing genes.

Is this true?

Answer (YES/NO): YES